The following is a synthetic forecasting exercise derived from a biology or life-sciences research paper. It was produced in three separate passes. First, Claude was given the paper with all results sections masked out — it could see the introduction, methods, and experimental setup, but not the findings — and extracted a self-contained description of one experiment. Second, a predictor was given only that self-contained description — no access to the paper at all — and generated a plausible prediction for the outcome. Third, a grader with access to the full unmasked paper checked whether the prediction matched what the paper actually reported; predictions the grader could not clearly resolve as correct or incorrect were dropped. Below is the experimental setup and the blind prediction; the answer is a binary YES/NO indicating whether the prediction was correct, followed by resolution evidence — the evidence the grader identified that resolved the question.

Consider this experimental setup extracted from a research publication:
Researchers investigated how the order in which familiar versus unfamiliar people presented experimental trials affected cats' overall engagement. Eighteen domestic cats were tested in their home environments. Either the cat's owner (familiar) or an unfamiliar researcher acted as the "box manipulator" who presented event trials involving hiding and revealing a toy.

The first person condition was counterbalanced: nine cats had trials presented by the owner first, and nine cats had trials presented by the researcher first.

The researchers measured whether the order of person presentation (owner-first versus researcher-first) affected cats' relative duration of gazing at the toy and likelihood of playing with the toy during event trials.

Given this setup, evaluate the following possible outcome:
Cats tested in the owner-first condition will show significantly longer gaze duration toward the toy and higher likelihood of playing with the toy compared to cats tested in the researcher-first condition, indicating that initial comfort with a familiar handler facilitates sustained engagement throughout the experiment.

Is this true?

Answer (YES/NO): NO